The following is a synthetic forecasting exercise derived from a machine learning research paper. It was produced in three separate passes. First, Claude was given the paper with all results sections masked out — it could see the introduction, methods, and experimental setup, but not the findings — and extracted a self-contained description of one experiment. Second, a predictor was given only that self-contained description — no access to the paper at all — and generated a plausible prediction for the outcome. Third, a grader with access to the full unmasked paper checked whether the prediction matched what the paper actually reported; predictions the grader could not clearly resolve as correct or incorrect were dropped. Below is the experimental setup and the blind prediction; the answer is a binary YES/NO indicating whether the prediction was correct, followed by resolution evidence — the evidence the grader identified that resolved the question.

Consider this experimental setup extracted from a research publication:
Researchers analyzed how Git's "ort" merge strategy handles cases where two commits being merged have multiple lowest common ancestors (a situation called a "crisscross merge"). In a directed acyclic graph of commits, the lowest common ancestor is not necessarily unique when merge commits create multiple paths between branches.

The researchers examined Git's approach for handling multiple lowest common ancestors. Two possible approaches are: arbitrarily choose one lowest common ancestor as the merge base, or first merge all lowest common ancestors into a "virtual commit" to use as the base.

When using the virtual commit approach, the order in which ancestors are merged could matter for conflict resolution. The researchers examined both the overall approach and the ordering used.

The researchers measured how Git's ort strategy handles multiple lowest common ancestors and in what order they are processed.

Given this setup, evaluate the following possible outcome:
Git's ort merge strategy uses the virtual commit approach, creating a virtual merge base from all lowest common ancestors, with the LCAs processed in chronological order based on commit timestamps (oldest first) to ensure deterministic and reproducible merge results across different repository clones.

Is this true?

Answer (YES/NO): NO